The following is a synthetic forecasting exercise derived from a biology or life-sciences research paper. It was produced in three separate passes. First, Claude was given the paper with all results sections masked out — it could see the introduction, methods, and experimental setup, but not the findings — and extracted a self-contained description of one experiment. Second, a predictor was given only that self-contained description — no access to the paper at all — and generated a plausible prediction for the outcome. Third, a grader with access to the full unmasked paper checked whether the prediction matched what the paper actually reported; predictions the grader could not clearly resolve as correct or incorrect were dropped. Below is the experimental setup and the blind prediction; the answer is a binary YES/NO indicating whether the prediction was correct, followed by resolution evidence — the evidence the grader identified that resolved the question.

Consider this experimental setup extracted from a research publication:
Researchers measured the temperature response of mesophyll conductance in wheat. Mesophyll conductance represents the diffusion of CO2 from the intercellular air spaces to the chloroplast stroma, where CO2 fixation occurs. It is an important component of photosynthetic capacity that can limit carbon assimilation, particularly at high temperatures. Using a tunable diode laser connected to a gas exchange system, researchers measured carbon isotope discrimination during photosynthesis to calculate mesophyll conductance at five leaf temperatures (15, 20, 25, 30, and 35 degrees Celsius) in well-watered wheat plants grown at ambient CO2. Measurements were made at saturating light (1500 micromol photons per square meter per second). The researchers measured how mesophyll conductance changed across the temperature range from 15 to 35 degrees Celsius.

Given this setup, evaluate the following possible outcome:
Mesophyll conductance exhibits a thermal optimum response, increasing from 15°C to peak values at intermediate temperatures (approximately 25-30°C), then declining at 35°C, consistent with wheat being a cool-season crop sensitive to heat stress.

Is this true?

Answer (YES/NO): NO